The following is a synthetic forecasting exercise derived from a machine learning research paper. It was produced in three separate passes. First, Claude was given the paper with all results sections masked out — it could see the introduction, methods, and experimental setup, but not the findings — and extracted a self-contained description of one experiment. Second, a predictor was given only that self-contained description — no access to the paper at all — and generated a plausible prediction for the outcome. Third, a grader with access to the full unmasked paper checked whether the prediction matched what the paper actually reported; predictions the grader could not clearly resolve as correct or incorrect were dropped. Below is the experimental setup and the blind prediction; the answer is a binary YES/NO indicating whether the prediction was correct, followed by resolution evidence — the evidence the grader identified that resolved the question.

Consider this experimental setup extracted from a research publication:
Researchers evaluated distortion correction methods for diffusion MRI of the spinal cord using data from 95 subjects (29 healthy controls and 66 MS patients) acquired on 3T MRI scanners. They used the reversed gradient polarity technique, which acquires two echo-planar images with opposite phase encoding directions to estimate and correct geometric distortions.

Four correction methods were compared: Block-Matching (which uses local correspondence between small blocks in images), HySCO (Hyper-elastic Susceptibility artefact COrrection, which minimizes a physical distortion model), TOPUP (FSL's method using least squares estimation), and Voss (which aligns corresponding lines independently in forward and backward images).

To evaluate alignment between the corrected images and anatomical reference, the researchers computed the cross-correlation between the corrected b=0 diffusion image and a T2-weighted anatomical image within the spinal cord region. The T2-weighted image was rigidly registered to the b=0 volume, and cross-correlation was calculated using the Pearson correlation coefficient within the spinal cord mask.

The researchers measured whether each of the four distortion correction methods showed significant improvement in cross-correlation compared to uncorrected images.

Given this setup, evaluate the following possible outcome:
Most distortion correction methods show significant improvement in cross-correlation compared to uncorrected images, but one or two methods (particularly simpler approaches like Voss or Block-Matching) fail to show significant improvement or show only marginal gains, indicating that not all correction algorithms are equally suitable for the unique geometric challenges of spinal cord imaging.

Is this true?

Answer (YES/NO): NO